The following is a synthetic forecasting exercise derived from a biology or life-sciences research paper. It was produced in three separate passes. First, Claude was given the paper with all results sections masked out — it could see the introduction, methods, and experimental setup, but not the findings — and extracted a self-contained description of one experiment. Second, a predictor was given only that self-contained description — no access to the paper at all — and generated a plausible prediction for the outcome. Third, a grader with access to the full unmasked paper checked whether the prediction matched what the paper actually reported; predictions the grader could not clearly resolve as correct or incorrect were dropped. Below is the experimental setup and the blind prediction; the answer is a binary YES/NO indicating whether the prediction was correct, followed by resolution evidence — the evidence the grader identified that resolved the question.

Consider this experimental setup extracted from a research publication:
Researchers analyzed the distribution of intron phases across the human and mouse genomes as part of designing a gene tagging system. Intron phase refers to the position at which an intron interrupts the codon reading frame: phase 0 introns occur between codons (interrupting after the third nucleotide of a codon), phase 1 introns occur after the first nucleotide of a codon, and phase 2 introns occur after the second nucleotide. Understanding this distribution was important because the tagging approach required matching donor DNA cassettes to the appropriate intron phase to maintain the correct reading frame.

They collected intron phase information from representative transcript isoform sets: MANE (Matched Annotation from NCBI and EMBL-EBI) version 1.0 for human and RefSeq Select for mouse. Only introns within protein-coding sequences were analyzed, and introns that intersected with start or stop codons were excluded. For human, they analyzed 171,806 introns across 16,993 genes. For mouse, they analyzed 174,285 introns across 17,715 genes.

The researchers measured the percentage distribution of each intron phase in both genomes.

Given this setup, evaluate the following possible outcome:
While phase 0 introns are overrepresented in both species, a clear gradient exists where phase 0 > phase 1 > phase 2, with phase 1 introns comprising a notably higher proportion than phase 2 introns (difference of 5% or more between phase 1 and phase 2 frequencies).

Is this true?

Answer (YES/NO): YES